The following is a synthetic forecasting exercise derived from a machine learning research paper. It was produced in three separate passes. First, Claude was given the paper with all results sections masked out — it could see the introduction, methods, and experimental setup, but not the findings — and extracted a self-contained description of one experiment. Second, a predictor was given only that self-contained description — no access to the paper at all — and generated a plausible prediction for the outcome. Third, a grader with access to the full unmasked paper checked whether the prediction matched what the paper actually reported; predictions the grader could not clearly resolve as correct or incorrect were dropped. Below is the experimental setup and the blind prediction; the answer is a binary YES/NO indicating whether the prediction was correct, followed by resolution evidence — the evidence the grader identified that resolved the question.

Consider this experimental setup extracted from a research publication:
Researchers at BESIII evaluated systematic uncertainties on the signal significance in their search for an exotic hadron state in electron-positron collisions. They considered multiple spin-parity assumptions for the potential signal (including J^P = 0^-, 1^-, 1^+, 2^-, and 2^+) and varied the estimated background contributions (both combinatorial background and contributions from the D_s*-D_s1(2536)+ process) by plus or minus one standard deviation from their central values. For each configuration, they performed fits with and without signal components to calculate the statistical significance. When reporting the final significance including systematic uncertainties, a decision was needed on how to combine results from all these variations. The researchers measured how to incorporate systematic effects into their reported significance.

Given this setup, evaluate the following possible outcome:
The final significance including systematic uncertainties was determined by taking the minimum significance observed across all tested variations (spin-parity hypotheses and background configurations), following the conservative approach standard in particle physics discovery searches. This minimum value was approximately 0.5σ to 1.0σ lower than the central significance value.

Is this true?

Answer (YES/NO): NO